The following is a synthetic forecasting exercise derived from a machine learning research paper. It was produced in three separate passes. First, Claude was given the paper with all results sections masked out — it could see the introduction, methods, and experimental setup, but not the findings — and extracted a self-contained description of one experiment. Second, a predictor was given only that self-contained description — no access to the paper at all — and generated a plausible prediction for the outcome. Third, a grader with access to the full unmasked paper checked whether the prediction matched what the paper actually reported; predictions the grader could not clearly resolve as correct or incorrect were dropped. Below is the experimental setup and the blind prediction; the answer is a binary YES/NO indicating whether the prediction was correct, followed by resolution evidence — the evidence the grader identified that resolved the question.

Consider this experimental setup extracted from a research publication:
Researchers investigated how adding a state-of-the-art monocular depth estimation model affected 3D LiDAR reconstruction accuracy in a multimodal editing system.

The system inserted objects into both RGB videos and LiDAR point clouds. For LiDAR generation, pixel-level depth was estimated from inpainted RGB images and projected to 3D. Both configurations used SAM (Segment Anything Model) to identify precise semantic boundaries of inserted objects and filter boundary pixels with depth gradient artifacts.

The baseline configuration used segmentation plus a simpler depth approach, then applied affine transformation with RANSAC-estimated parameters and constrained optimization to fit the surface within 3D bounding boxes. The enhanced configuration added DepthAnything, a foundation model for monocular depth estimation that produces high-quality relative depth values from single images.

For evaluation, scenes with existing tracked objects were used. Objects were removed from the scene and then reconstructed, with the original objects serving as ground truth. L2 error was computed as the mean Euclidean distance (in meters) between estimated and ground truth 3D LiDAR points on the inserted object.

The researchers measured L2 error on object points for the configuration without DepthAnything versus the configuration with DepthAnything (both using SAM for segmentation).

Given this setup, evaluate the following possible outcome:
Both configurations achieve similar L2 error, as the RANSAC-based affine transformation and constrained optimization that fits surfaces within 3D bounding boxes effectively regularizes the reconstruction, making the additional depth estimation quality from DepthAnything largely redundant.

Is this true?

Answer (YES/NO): NO